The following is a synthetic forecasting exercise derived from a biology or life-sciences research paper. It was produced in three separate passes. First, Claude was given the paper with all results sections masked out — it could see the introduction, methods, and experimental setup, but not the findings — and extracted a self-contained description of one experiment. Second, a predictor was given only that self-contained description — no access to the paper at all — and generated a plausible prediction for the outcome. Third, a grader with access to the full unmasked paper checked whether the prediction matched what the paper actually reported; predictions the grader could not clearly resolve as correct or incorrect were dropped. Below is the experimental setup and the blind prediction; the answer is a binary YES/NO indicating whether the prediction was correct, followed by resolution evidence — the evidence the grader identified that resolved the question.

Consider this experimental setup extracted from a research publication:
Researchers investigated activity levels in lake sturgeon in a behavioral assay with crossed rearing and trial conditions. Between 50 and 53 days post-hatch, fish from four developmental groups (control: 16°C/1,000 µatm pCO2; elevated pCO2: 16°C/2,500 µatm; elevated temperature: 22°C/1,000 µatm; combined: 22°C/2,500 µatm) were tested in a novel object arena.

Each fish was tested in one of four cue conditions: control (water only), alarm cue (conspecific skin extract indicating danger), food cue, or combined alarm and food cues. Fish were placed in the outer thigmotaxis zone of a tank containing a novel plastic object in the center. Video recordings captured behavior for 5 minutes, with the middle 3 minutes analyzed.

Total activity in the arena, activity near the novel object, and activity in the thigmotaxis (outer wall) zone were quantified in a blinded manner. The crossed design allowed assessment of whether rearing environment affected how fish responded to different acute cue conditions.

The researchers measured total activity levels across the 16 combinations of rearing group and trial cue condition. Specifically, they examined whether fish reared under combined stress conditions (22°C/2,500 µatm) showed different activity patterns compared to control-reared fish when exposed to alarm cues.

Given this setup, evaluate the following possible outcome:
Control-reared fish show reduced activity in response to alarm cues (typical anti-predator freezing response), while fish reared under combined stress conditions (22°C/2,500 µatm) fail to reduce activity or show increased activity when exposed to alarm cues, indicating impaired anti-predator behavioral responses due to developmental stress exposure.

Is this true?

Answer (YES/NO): NO